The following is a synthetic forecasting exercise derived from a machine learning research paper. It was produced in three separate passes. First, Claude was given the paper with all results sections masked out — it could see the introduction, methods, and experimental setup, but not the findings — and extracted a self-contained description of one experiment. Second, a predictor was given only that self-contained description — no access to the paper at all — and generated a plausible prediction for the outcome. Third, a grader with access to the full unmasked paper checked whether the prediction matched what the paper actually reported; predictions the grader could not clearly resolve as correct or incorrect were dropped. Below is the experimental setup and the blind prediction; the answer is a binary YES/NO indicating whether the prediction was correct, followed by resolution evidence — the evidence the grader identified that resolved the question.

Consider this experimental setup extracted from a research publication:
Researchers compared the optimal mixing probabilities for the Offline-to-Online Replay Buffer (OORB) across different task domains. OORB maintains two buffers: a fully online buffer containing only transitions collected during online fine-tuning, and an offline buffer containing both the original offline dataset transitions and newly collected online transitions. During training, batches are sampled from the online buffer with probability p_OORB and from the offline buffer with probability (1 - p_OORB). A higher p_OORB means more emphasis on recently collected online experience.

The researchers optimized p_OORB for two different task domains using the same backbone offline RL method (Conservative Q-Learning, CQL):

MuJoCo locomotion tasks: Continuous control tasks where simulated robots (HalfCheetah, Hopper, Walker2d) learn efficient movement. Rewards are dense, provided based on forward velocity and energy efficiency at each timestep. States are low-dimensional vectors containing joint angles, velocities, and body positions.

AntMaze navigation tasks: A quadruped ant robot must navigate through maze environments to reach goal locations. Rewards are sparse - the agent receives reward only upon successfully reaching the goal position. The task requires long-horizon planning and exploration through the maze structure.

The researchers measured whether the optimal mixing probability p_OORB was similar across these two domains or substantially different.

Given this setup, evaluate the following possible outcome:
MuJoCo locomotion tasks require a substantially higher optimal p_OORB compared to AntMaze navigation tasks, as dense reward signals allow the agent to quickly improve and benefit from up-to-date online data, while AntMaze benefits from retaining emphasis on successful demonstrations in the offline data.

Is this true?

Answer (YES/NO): NO